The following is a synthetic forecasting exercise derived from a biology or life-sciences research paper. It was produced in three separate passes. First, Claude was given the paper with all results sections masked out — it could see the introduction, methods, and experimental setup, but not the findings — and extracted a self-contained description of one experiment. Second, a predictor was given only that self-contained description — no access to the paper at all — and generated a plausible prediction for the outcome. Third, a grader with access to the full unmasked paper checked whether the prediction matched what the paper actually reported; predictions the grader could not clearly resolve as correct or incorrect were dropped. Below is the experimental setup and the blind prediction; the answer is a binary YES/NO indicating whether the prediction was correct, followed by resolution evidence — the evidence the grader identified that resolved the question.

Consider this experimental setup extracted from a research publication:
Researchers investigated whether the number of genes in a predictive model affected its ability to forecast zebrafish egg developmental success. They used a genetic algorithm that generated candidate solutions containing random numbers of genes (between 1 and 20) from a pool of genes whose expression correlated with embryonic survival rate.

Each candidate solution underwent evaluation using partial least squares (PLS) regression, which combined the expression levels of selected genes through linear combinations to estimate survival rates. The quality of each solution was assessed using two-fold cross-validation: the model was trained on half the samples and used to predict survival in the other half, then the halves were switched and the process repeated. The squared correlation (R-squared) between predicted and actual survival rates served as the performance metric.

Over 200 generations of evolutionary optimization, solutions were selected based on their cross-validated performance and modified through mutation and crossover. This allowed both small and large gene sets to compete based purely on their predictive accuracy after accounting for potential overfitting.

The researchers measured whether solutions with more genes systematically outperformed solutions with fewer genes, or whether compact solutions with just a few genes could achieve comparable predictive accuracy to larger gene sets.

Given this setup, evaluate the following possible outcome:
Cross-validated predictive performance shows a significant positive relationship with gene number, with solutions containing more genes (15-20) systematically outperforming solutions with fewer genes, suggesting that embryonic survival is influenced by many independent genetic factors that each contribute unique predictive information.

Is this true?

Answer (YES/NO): NO